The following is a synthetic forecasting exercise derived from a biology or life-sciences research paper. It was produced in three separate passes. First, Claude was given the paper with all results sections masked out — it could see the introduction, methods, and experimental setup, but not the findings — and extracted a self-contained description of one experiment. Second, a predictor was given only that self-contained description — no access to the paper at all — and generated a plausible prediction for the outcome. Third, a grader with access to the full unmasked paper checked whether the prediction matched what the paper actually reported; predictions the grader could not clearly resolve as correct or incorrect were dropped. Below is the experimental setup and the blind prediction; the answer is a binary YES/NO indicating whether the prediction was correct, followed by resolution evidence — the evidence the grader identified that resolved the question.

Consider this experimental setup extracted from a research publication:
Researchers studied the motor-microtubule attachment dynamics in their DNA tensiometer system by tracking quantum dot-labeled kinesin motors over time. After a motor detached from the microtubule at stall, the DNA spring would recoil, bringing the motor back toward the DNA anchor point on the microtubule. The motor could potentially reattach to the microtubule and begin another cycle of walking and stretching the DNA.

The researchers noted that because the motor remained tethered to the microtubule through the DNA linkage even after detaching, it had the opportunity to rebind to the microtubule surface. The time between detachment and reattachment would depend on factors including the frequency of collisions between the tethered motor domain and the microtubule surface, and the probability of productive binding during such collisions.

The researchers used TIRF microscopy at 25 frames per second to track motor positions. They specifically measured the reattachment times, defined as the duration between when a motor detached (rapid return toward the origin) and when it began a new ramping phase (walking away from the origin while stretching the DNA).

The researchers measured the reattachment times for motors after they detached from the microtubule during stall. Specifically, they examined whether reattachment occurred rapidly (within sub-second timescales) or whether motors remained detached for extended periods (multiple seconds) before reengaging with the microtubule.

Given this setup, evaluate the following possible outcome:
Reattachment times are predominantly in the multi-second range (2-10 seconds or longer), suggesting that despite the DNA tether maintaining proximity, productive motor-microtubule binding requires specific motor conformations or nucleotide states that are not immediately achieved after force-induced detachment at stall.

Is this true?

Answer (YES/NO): NO